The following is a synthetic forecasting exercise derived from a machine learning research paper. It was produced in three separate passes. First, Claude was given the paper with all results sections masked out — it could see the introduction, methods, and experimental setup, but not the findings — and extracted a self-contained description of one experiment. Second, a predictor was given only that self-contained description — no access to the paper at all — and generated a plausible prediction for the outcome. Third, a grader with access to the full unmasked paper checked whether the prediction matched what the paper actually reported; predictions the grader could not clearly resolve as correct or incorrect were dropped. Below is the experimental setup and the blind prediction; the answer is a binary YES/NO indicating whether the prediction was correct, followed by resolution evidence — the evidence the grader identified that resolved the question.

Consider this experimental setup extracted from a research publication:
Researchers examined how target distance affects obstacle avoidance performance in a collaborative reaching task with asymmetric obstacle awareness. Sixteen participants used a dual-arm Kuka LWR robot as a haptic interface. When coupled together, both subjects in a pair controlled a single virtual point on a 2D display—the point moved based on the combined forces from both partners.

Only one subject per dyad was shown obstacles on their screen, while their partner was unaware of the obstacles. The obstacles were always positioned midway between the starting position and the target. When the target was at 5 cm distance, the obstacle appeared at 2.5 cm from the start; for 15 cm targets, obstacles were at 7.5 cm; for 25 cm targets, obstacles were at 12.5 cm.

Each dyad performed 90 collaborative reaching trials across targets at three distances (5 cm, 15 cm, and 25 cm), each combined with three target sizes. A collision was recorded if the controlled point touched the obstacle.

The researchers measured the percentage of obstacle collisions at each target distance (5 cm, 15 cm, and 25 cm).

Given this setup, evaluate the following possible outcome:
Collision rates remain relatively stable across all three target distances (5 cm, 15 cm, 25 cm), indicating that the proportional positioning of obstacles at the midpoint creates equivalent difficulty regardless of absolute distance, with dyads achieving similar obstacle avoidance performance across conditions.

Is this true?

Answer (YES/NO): NO